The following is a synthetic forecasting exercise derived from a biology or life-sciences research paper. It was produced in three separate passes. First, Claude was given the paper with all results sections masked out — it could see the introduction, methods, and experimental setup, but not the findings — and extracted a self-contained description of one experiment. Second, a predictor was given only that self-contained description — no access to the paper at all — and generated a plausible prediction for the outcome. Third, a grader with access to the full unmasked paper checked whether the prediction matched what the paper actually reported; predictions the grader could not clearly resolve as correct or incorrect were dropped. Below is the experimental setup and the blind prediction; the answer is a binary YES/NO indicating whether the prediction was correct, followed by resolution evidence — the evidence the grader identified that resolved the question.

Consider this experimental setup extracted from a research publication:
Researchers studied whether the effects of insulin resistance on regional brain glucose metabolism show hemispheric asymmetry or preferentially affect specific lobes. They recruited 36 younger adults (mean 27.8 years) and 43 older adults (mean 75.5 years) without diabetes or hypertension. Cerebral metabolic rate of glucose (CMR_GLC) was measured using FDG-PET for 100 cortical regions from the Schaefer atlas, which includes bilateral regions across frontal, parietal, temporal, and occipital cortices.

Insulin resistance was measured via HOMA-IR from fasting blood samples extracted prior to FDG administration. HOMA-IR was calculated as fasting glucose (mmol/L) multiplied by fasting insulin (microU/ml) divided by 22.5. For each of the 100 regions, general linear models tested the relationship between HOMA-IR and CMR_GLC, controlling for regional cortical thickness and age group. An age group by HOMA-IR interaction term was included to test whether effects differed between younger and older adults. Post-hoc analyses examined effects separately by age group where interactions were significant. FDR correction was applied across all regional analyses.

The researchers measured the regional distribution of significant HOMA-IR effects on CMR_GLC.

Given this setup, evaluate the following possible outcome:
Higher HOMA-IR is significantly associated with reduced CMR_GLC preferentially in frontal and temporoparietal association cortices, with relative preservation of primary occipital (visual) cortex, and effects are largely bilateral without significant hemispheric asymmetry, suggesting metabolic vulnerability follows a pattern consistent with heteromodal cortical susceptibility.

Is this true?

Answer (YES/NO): YES